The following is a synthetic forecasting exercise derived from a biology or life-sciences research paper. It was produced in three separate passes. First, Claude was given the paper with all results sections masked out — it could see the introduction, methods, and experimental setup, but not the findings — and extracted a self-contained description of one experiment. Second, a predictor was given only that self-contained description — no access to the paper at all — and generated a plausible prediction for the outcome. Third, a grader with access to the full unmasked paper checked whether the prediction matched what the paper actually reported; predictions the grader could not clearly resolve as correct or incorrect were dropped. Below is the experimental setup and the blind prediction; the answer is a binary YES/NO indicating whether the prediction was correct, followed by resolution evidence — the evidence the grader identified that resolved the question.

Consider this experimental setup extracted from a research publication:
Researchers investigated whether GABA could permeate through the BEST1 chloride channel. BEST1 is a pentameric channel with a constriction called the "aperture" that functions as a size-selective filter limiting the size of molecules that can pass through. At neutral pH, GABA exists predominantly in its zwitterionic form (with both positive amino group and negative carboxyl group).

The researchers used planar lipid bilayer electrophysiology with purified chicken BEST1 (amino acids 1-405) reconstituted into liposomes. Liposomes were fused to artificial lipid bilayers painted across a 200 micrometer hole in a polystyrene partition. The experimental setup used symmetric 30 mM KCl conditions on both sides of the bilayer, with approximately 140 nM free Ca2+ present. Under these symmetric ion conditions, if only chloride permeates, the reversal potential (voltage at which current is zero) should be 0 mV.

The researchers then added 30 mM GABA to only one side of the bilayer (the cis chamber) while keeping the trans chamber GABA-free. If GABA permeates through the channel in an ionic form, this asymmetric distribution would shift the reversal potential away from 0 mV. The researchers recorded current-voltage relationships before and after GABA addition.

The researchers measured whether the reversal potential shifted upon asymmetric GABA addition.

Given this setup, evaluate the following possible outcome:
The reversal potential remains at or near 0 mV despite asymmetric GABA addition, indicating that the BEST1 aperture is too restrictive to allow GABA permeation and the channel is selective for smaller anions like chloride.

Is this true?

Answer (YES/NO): YES